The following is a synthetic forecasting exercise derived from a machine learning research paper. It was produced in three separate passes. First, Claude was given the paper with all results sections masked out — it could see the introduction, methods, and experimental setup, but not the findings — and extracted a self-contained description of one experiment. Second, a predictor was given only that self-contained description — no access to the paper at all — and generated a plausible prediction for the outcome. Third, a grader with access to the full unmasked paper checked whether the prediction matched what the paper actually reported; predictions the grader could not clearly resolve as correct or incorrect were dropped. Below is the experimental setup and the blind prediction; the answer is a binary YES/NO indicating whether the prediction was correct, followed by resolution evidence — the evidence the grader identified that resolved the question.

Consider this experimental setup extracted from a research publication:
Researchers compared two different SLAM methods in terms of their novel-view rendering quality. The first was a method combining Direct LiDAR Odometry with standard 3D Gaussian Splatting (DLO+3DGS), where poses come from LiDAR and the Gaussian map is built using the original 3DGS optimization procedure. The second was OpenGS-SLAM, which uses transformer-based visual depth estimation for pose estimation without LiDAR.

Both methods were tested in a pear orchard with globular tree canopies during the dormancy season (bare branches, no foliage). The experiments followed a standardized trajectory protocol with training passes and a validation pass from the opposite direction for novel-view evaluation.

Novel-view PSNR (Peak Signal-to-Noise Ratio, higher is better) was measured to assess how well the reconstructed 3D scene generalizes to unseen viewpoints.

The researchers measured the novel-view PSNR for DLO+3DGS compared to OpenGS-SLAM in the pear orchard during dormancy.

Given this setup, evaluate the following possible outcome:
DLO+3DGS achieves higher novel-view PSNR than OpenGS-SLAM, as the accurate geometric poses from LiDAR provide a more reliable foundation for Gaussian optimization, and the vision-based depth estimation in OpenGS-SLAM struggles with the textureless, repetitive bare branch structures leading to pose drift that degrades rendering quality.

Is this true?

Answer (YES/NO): YES